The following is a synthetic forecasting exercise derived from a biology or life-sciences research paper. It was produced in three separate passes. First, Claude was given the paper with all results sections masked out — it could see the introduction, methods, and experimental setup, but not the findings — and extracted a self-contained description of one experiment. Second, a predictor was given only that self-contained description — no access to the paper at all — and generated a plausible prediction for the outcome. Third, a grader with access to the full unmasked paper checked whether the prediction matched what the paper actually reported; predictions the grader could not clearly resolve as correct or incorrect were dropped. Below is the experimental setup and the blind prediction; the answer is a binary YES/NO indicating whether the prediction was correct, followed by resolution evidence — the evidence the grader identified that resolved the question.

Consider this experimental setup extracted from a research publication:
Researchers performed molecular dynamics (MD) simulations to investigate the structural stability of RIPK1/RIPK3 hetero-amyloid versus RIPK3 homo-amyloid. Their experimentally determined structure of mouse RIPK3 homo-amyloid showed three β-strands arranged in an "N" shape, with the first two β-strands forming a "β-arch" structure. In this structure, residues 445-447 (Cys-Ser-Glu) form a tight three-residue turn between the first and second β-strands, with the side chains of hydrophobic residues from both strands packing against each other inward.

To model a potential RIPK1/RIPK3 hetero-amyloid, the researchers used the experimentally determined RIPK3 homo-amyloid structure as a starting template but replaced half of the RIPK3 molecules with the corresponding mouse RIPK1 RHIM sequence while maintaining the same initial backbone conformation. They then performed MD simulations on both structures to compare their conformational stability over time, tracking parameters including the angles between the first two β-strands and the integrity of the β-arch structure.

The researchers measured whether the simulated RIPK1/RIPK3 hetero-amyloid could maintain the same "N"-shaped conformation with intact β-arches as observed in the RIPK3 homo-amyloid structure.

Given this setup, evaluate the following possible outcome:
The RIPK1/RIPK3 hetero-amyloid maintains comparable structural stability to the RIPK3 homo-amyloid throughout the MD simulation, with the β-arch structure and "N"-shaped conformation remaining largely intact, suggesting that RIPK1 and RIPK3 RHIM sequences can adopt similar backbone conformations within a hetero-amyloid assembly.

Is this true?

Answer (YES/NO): NO